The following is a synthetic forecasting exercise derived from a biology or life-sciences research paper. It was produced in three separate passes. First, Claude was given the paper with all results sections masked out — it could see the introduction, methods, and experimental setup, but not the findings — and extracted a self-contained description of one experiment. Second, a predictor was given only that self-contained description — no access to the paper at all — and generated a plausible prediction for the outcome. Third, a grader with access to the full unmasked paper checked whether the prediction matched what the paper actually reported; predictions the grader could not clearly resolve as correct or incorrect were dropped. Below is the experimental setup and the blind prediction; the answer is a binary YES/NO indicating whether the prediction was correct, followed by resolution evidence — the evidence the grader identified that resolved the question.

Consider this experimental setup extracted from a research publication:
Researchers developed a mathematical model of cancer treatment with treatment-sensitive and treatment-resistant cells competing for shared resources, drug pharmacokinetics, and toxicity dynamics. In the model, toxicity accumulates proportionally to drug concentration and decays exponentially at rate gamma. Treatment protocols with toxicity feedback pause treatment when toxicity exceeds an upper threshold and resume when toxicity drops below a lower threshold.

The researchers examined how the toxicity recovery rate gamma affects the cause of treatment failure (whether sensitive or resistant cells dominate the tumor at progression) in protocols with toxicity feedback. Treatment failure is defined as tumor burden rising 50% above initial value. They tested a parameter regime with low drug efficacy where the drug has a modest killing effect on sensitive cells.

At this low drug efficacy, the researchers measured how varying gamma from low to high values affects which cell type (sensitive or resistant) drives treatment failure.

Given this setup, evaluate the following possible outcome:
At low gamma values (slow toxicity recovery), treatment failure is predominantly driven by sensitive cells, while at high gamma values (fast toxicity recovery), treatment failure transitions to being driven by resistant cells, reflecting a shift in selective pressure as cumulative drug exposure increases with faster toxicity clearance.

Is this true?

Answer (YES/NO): YES